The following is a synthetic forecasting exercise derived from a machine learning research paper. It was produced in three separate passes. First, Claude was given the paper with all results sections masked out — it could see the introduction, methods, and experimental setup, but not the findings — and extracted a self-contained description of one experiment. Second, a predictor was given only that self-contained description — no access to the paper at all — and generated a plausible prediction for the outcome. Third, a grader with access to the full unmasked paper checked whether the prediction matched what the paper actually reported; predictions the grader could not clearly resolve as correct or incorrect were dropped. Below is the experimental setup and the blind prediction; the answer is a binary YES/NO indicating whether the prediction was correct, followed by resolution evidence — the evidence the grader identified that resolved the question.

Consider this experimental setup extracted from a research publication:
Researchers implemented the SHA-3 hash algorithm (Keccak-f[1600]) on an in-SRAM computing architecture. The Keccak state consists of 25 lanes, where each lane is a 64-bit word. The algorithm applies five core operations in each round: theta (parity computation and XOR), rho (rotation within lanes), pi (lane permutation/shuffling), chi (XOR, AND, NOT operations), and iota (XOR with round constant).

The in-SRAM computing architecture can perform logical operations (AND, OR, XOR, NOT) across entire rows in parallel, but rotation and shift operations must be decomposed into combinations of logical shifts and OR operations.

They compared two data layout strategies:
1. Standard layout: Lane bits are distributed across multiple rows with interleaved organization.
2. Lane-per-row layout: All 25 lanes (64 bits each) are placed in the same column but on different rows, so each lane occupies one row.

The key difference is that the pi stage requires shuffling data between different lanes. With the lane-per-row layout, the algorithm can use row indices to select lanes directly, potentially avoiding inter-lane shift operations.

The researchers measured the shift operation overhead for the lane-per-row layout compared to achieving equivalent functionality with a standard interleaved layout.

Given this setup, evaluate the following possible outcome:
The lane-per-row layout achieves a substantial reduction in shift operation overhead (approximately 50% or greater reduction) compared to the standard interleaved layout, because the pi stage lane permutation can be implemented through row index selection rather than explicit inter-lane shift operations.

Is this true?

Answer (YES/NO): YES